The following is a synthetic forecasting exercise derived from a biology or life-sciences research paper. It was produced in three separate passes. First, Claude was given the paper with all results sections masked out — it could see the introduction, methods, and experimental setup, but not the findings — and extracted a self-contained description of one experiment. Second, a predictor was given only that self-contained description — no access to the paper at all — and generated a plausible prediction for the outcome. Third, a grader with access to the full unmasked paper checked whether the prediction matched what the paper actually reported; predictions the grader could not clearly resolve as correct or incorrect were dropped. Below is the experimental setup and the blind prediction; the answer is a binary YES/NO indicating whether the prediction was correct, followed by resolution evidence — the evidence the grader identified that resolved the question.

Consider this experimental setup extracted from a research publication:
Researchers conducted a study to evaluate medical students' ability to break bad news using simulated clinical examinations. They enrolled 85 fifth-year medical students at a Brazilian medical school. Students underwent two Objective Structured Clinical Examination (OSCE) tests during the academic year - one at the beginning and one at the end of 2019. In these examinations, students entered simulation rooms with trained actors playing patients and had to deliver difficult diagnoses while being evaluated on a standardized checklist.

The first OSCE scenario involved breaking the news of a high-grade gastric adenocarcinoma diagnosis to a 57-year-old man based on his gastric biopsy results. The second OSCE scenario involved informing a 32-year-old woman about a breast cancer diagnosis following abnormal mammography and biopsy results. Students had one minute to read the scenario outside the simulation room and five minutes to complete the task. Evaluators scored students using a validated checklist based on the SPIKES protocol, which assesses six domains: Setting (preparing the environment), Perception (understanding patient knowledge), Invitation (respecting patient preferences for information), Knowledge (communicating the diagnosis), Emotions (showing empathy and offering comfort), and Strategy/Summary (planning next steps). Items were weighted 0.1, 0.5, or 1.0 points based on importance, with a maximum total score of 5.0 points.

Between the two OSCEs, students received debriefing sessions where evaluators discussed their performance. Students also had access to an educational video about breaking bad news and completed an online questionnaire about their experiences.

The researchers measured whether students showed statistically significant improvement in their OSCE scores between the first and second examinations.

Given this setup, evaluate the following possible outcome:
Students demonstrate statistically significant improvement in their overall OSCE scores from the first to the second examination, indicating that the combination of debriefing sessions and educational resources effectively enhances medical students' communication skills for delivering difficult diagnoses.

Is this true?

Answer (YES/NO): NO